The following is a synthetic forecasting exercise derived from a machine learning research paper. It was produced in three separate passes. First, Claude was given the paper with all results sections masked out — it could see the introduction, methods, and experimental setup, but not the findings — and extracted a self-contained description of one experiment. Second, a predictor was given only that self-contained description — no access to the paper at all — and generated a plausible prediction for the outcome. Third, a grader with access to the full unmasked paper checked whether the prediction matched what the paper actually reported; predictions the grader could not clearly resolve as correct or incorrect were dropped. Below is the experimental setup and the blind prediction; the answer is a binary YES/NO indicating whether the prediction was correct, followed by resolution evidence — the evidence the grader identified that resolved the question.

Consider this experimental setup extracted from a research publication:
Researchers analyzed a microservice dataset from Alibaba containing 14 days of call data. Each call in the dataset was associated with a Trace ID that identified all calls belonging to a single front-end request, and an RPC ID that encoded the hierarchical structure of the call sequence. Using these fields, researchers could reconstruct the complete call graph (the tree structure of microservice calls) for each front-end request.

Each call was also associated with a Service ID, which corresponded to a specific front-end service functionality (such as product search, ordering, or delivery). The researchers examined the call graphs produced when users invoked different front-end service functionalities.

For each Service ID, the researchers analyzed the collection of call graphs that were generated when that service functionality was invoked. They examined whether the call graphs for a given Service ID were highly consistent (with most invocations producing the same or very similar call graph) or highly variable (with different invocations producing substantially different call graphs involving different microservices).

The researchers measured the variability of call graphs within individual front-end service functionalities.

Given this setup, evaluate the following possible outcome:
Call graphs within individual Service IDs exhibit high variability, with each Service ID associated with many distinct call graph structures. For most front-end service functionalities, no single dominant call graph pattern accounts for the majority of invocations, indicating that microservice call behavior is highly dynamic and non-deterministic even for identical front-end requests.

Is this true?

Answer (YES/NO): NO